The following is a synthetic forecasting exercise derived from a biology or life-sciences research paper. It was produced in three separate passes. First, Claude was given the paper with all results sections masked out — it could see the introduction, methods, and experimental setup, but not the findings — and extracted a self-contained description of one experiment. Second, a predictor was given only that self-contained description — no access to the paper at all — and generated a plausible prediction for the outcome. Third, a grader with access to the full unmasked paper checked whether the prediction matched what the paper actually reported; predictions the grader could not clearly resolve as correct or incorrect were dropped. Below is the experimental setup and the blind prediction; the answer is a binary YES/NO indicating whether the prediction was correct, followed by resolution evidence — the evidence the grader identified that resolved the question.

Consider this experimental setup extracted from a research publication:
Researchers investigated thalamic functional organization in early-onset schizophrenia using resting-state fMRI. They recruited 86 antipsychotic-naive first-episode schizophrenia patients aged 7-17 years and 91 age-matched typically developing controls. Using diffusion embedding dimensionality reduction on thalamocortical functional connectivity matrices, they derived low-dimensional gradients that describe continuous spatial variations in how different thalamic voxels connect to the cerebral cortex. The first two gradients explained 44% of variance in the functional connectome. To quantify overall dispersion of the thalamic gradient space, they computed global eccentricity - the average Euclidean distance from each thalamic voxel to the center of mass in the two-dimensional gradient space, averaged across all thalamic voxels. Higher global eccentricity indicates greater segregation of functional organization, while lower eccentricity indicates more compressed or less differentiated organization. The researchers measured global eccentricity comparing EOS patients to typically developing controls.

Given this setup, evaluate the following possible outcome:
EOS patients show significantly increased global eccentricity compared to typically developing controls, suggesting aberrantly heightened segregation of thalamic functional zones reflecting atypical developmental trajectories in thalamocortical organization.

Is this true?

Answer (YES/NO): YES